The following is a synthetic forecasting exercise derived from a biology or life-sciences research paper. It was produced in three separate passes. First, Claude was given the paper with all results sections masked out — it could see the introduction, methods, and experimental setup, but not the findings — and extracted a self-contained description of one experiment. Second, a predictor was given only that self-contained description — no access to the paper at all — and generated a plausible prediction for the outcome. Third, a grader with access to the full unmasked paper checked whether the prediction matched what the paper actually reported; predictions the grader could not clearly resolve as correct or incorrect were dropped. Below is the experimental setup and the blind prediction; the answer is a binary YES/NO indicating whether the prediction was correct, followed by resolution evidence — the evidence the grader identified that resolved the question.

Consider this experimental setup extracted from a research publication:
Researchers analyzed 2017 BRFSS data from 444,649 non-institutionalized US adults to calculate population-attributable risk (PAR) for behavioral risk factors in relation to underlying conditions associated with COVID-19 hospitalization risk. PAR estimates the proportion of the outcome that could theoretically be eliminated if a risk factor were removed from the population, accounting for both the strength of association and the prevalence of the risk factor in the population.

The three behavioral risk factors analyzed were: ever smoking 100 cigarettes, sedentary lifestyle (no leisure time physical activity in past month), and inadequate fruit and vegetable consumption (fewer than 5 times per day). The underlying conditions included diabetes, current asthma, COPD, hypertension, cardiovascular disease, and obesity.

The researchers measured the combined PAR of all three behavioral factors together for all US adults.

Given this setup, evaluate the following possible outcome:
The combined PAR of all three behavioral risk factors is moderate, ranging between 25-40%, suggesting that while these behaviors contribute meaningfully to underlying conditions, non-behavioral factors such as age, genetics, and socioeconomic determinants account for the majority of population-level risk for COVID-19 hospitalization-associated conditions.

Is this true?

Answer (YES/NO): NO